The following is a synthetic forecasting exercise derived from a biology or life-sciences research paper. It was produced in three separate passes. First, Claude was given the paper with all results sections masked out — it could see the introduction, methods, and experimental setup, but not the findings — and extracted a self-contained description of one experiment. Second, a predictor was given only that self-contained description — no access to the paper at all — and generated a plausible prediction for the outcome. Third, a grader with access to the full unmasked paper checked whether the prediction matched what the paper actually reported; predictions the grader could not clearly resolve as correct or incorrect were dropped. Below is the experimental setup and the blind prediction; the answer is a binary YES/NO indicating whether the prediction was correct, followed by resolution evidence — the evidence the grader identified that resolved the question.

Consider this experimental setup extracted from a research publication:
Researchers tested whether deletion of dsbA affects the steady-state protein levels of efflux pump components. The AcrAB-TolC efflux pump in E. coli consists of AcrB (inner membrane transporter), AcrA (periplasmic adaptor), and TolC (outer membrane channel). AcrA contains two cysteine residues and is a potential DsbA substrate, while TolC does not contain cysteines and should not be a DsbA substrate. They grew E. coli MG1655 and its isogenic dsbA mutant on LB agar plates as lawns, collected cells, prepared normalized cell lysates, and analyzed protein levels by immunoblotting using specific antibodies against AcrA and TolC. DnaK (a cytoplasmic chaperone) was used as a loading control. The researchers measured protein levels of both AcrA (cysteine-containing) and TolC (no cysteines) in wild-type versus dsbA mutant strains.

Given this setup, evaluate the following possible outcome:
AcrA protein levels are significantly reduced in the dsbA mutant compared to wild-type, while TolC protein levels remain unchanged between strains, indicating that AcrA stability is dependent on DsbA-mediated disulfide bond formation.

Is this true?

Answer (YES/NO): NO